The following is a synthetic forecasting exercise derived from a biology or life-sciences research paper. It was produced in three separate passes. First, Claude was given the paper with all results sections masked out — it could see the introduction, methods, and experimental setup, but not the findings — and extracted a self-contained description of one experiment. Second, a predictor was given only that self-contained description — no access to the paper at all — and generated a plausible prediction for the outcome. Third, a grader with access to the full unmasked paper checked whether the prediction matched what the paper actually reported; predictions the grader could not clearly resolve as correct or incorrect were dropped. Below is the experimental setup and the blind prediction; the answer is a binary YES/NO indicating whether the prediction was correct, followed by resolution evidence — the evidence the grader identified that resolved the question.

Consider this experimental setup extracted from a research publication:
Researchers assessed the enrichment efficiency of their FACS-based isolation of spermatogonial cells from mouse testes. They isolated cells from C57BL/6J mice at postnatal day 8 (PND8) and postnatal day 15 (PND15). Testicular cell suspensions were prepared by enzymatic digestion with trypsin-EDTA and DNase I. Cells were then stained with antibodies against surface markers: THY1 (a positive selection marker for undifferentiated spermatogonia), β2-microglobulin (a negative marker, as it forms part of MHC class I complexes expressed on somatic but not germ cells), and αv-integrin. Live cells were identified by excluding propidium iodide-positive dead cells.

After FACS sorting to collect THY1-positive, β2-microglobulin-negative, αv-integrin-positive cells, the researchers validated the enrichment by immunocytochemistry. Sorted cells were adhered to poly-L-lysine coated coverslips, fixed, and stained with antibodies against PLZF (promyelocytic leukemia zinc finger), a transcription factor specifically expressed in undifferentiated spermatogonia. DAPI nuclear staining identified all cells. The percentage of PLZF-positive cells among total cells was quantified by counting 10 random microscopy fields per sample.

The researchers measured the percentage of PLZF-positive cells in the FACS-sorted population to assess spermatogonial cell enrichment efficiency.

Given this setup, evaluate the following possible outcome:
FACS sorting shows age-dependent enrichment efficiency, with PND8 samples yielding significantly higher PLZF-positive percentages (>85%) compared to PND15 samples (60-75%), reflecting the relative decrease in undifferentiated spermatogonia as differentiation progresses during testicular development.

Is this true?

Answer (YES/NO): NO